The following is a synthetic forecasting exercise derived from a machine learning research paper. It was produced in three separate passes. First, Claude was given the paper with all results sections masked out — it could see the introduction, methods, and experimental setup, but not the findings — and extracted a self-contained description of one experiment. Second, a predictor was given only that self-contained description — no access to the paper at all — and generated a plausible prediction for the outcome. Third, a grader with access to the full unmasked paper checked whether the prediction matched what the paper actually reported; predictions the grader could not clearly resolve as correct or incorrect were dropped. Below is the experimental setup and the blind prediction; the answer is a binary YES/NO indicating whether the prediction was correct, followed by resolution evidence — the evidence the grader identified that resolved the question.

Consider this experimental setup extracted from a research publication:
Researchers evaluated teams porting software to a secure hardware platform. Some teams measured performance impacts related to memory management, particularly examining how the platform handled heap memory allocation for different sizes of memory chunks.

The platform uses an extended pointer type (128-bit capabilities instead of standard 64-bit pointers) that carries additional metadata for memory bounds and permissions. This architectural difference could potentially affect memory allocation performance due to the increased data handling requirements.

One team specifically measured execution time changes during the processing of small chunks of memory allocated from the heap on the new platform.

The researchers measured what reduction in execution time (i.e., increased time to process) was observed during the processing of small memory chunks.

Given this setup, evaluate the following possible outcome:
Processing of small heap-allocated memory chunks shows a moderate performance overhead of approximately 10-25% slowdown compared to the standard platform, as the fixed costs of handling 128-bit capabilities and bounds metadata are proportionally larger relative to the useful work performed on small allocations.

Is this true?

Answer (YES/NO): YES